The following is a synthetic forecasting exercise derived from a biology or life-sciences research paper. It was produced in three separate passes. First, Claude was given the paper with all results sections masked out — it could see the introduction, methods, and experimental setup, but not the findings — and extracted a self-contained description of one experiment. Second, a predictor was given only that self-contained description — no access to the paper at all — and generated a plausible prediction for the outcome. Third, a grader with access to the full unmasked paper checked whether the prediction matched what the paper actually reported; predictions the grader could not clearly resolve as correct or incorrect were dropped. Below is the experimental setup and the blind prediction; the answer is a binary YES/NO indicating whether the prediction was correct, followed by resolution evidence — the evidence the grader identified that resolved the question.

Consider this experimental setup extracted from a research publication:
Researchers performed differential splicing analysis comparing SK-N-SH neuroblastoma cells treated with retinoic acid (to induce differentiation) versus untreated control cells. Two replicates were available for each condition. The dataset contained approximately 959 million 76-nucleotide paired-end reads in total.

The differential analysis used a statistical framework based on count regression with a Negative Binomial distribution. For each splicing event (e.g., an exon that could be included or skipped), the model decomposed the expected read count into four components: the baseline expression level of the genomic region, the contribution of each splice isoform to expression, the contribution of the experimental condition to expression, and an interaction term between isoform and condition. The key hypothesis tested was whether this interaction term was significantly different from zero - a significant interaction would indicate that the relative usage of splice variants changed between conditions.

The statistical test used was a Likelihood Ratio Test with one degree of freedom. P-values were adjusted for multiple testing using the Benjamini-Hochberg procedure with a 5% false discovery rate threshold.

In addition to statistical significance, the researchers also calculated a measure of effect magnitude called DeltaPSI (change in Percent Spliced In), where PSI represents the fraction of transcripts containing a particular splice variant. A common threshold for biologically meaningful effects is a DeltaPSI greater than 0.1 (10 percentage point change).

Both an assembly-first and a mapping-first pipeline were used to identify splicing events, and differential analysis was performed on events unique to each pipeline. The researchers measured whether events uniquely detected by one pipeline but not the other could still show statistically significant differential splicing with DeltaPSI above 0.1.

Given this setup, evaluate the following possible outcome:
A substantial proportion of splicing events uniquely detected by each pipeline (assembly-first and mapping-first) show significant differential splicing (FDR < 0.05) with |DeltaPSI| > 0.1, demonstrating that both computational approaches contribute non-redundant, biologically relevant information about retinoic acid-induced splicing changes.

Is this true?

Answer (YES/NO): YES